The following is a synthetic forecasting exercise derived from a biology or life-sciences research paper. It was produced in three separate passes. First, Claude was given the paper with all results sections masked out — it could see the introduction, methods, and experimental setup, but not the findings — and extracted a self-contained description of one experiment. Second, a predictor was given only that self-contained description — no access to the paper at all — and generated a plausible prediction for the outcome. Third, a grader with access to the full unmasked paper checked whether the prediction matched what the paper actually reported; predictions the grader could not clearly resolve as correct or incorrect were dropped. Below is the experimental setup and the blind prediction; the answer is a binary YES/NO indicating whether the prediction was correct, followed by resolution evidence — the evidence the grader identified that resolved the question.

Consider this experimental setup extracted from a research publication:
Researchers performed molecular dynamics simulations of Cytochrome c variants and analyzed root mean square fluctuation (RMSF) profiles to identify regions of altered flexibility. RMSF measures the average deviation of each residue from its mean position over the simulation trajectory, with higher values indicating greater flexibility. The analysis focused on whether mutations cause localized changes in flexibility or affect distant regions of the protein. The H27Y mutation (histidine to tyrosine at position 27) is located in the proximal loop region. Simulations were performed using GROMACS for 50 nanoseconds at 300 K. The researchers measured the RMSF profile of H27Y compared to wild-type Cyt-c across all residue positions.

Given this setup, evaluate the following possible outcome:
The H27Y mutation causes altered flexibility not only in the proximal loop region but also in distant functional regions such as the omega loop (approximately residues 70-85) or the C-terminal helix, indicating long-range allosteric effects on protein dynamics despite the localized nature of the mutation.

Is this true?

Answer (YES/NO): YES